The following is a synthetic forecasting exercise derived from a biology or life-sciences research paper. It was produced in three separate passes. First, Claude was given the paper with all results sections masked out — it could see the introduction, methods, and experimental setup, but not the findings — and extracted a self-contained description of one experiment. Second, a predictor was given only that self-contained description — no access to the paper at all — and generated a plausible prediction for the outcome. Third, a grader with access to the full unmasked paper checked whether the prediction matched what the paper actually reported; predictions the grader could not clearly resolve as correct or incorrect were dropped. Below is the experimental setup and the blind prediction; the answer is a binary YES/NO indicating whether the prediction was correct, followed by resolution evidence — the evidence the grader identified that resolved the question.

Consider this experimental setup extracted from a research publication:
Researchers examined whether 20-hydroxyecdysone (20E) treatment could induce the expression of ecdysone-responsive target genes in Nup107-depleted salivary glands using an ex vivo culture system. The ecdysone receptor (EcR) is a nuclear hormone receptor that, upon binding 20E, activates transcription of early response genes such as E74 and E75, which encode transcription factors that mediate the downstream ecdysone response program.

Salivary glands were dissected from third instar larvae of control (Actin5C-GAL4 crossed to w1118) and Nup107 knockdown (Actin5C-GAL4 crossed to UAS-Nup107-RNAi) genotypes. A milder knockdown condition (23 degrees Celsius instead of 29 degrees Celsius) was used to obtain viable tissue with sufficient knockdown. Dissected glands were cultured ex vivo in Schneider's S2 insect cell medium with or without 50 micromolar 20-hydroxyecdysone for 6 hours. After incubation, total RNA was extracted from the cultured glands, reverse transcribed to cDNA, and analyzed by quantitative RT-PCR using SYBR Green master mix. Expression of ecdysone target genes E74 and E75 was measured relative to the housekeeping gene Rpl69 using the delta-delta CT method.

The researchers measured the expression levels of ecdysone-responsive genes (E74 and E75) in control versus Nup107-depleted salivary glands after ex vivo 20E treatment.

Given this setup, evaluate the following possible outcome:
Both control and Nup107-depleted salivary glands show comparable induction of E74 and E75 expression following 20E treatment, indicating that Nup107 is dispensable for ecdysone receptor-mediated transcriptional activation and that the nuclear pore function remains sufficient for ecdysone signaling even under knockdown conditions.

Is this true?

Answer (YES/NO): YES